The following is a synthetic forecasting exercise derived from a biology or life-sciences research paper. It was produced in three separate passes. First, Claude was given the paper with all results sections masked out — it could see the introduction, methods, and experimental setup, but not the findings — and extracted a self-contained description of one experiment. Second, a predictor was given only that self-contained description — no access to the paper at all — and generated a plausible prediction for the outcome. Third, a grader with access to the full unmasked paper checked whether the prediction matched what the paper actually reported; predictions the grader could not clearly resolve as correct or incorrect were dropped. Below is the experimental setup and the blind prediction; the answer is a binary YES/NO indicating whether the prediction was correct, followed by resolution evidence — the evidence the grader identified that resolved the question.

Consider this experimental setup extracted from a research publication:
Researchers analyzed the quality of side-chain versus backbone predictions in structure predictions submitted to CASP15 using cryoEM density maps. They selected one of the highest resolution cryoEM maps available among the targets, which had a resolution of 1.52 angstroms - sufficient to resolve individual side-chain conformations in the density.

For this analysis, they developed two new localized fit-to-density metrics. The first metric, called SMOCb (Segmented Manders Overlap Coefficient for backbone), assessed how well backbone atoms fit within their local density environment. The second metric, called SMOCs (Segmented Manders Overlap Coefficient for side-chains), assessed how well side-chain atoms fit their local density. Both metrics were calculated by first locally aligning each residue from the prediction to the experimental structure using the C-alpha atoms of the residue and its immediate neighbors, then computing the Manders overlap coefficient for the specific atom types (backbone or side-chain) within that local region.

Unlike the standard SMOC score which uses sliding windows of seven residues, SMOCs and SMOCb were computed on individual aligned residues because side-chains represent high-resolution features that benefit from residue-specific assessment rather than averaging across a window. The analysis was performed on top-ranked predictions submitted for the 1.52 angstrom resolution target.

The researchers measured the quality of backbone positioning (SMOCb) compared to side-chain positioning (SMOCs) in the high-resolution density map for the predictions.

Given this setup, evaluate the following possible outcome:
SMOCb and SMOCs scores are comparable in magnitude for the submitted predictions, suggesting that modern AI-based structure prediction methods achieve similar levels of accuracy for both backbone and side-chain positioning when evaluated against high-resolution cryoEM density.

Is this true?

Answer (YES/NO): NO